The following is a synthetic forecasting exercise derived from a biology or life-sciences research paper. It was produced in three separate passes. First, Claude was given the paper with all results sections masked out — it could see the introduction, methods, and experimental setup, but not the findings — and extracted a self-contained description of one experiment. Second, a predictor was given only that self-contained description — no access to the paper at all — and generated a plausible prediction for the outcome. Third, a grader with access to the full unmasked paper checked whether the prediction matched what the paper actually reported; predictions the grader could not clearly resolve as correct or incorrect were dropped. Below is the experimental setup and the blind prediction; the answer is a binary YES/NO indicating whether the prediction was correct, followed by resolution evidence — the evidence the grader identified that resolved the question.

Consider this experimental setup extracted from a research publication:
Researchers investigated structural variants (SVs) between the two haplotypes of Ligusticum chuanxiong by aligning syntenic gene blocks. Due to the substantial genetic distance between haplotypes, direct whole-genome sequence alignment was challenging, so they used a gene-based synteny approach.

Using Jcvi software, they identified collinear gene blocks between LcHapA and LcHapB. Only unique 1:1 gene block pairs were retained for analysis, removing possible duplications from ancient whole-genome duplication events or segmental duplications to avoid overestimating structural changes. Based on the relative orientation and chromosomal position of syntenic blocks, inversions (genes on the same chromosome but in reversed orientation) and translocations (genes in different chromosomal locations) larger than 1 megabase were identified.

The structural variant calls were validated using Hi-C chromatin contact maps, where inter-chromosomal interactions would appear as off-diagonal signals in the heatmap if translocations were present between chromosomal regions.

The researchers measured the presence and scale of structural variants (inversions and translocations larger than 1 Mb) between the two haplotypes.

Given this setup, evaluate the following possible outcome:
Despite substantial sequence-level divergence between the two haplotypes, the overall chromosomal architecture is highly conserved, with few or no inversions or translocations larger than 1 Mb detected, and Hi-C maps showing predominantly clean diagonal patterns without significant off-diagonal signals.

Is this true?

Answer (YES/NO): NO